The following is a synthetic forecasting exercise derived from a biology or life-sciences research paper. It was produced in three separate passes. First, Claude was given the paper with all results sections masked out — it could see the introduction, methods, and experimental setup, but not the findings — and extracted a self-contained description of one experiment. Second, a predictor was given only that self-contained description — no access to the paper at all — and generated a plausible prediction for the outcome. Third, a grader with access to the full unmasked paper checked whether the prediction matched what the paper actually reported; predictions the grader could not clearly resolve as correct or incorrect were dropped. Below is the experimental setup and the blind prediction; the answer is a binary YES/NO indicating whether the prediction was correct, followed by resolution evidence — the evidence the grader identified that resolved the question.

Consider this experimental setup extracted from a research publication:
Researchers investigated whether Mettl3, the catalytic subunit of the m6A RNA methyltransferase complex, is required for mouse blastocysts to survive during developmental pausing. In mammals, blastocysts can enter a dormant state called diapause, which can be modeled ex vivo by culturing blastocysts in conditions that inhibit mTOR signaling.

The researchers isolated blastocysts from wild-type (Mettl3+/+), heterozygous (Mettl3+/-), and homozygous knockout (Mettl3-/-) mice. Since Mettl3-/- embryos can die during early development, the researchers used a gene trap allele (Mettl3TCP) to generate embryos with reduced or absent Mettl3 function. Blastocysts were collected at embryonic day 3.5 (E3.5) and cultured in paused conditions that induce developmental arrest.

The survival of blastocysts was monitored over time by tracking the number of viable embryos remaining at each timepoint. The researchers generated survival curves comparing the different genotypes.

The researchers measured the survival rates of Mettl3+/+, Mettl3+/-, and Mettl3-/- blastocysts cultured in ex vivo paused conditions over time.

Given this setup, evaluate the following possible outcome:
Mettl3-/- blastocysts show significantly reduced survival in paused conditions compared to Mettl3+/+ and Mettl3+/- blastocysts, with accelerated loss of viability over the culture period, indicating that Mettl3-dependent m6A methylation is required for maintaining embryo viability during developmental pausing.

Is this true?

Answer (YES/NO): YES